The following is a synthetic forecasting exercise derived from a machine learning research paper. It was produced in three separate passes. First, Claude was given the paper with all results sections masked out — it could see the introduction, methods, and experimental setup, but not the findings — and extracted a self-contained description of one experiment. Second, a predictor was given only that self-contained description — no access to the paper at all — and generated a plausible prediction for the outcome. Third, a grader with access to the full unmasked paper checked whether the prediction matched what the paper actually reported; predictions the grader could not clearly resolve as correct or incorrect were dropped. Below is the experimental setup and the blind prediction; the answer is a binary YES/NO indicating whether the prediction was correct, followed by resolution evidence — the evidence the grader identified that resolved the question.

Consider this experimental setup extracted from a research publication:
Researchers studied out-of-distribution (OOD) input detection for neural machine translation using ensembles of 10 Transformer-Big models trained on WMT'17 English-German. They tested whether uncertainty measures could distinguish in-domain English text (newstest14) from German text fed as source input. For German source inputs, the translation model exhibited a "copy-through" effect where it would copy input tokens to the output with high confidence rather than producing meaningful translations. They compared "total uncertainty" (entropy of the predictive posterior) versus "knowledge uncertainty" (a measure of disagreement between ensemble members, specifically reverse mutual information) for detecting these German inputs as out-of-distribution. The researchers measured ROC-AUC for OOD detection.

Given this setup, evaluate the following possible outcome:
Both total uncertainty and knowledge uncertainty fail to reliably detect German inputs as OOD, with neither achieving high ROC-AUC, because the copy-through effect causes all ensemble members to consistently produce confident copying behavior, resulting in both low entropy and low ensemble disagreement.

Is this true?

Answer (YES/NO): NO